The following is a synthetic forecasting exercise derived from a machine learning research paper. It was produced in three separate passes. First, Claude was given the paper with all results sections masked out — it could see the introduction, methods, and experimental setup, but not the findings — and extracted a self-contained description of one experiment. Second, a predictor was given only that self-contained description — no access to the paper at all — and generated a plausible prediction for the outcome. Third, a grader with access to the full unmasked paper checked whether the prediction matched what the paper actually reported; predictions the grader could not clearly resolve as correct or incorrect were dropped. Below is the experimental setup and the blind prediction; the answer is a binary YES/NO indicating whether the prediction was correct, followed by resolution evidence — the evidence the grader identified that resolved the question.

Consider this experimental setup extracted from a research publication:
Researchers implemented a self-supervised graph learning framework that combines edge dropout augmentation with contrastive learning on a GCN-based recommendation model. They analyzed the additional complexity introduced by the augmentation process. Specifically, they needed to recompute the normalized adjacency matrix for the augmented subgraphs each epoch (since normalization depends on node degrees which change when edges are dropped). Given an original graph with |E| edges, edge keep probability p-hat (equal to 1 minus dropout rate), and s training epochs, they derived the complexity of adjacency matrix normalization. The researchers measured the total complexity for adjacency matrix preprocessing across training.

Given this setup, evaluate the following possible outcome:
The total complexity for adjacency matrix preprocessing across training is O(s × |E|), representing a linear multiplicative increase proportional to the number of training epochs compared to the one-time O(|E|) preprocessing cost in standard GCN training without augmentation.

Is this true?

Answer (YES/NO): NO